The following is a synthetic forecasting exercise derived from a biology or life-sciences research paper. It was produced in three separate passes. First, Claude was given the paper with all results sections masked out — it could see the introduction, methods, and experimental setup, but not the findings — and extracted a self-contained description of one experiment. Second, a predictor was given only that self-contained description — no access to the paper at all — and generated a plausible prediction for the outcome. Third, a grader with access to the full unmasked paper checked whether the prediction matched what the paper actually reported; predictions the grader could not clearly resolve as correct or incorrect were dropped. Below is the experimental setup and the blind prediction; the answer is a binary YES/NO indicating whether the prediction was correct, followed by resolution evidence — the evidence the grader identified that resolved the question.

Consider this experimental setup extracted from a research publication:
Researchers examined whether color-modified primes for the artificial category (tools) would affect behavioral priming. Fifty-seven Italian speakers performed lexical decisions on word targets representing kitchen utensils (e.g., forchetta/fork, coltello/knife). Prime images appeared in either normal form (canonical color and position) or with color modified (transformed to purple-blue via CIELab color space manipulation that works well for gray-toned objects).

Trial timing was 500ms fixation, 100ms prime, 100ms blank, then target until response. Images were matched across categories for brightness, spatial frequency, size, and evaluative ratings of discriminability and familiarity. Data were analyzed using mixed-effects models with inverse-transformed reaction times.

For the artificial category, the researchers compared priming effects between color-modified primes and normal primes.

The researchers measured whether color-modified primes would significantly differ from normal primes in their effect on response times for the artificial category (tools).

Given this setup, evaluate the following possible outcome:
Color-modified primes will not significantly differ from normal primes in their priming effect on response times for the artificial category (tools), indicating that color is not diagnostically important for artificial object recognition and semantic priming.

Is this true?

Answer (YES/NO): YES